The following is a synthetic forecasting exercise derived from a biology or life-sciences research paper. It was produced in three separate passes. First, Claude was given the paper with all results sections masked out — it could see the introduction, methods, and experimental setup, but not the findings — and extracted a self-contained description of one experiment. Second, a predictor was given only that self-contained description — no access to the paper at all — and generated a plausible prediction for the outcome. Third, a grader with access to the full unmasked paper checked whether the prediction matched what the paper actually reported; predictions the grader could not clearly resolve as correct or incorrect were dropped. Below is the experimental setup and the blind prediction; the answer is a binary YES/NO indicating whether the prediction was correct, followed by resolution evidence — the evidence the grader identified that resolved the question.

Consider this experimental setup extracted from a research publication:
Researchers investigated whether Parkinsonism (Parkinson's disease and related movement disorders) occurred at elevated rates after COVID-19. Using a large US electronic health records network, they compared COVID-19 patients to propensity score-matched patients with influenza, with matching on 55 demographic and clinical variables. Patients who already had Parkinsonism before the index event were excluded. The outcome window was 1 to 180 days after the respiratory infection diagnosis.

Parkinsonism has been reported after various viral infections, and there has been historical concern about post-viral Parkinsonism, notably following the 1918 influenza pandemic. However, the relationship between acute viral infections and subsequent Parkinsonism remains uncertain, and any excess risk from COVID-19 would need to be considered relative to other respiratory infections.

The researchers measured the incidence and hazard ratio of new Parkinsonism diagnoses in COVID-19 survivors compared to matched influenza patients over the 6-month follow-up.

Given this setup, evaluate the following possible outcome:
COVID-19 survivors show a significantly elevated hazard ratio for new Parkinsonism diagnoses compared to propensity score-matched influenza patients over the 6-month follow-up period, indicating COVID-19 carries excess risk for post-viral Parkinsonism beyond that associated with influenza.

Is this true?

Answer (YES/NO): NO